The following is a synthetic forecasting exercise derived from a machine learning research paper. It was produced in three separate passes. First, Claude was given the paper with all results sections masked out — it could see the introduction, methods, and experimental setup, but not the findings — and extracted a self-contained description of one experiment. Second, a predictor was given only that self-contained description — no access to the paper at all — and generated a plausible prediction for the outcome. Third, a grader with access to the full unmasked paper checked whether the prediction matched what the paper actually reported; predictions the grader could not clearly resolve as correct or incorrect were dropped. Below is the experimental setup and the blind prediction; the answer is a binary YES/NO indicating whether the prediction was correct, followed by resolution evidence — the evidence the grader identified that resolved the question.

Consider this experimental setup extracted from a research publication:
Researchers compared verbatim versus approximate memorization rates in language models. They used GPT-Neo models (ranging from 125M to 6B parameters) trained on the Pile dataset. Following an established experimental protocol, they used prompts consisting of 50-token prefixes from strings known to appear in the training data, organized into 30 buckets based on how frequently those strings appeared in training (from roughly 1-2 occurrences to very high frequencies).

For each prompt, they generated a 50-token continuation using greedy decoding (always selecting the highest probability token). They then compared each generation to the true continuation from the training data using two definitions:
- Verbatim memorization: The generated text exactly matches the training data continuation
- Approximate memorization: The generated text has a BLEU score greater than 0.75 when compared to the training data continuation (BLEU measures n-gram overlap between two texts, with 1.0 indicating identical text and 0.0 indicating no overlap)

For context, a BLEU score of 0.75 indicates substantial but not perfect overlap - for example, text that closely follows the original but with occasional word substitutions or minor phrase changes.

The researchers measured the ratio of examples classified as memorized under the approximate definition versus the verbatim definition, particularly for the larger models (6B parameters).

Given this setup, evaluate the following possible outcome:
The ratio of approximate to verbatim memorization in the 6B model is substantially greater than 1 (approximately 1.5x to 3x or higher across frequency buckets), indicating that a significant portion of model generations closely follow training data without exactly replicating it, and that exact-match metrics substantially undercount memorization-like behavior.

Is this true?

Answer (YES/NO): NO